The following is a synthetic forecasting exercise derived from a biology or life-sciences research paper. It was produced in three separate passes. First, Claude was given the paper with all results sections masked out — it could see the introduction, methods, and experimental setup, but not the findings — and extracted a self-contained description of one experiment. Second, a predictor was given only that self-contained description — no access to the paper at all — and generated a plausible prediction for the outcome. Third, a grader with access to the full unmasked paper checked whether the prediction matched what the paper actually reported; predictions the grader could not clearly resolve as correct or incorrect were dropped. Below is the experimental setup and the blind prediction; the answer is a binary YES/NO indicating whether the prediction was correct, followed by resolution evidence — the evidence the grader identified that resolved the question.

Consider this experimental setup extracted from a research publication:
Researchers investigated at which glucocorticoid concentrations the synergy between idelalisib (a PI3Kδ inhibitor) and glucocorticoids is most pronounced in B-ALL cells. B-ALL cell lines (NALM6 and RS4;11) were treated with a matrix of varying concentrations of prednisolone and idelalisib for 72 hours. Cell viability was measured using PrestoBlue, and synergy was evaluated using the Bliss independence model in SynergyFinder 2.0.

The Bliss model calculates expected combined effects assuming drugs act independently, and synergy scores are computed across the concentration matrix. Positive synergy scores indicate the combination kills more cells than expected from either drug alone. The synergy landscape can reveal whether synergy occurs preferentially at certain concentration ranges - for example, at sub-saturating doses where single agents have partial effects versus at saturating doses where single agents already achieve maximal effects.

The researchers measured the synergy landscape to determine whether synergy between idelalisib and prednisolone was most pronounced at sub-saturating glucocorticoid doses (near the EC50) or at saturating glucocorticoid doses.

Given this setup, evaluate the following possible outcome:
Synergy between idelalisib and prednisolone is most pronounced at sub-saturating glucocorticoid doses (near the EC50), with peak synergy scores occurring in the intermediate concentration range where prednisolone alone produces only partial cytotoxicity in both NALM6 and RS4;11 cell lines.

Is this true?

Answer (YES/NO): YES